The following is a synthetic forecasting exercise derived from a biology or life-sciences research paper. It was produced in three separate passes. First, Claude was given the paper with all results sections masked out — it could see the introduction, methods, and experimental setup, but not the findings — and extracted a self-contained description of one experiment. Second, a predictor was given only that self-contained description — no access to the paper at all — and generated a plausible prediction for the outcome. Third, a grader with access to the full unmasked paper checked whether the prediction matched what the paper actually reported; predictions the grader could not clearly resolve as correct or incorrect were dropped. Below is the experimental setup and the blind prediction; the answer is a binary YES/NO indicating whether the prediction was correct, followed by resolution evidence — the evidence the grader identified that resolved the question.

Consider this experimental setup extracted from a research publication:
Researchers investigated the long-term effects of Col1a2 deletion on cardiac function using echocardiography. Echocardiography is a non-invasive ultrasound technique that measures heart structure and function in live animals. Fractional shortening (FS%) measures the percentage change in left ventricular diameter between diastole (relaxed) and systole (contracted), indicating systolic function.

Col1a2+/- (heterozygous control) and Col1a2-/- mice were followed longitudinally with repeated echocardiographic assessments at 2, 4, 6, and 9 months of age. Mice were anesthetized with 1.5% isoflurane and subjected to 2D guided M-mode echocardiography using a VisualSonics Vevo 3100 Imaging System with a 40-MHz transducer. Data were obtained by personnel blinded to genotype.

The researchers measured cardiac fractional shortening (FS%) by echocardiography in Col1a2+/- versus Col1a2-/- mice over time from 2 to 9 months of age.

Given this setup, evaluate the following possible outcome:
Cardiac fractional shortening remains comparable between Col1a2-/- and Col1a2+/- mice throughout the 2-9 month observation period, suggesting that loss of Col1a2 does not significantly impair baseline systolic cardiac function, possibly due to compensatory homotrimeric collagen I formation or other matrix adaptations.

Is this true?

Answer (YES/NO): NO